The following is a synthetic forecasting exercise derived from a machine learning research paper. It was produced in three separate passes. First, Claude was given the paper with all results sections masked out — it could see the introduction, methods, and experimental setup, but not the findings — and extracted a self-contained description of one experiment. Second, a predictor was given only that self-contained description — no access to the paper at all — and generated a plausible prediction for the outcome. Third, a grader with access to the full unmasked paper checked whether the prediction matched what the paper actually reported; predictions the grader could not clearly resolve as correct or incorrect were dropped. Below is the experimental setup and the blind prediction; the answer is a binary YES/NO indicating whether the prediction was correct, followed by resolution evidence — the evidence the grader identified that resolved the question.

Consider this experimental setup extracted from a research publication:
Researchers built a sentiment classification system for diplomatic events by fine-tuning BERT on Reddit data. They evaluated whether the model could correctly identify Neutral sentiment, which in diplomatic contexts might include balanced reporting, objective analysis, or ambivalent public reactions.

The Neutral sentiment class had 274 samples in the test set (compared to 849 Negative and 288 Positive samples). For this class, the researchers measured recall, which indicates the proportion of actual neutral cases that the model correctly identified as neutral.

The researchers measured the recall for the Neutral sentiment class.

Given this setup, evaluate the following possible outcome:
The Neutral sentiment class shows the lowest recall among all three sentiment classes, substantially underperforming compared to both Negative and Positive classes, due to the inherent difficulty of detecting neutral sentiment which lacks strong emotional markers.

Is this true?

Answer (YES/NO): NO